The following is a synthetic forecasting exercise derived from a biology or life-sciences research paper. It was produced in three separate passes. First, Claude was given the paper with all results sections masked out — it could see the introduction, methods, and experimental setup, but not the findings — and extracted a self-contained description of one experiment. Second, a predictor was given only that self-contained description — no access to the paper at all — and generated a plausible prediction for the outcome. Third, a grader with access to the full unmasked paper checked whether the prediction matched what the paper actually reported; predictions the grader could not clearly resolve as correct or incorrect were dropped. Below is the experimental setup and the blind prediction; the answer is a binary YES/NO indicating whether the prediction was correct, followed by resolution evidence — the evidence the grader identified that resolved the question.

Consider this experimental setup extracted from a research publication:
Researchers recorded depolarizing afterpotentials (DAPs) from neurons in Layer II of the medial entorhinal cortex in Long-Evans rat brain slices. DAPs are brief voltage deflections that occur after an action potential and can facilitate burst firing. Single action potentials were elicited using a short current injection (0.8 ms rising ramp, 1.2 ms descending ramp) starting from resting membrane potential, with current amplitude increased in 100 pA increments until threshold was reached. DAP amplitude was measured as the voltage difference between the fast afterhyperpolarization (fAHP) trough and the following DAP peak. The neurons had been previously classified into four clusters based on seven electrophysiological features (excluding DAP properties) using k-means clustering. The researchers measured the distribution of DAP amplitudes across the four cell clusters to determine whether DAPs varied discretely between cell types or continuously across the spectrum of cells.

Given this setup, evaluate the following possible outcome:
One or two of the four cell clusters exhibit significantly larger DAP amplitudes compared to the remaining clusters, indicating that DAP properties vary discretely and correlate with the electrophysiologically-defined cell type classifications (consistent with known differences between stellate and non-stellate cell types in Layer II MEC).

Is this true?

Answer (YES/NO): NO